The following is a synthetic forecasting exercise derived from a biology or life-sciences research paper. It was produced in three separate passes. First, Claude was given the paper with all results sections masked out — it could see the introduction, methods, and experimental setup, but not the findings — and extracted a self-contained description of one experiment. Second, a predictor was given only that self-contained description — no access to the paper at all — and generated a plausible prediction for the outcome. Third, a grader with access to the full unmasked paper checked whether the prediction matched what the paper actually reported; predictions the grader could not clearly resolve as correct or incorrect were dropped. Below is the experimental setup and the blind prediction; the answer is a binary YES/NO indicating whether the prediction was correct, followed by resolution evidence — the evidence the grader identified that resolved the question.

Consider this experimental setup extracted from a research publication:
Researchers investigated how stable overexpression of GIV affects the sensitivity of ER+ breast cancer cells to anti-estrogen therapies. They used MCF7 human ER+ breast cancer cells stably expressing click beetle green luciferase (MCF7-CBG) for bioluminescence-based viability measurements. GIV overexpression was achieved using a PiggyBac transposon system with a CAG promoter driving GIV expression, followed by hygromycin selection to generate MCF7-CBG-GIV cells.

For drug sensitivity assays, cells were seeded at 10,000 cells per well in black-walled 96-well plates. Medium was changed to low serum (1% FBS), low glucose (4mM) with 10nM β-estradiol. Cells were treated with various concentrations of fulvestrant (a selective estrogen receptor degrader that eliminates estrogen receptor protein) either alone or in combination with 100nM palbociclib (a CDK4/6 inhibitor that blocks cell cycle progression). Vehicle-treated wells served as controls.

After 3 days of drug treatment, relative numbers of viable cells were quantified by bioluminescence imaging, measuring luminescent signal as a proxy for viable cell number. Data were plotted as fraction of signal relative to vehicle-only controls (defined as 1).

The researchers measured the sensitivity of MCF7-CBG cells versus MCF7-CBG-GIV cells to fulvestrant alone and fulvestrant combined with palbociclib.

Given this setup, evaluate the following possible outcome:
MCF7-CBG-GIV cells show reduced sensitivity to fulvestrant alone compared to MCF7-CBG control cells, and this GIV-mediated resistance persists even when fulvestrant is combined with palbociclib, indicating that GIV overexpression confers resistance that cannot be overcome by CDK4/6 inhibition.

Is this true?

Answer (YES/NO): YES